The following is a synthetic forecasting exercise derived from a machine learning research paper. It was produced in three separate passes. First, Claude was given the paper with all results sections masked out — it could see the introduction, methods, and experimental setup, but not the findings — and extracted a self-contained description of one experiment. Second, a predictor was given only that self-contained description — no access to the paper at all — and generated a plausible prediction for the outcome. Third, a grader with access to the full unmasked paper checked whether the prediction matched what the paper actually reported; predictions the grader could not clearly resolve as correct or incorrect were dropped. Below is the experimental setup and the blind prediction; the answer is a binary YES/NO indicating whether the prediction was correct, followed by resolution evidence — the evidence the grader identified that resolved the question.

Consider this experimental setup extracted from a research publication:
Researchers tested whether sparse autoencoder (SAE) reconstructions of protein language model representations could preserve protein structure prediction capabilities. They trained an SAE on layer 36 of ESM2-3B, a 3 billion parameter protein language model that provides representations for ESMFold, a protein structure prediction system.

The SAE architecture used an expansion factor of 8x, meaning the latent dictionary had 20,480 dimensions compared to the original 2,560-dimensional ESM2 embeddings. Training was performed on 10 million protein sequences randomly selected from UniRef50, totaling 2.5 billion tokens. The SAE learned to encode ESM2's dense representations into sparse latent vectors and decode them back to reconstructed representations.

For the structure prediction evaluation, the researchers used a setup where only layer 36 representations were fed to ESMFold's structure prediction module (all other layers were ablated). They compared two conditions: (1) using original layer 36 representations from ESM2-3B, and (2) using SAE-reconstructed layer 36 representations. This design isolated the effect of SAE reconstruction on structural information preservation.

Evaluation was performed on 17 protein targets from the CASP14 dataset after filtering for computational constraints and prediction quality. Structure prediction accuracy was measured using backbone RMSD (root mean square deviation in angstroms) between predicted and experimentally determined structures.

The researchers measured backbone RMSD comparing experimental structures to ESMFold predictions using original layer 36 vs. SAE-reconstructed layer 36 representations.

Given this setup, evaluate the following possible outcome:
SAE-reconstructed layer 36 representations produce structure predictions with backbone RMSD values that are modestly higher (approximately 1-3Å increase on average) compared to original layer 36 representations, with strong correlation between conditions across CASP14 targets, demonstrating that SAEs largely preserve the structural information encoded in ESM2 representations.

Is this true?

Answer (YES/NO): NO